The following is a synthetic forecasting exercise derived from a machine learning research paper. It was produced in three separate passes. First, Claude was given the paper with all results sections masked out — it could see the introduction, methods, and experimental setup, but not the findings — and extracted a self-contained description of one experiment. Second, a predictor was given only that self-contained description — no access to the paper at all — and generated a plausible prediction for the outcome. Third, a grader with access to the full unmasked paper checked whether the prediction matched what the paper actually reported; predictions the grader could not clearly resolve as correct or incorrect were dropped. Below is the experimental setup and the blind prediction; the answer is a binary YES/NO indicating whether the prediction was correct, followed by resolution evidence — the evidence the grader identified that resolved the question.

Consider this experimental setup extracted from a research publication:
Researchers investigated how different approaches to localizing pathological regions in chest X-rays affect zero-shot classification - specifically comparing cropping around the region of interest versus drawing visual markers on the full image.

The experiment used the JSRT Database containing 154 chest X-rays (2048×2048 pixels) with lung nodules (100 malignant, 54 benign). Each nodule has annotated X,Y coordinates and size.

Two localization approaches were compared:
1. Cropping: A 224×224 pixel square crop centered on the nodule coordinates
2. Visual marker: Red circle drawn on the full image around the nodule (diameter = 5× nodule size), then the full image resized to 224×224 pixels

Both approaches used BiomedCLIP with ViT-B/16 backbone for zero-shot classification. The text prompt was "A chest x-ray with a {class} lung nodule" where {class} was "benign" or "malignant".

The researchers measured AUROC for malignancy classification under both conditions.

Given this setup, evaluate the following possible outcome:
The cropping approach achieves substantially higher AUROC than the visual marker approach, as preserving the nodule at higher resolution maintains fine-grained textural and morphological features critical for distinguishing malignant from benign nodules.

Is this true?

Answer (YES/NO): NO